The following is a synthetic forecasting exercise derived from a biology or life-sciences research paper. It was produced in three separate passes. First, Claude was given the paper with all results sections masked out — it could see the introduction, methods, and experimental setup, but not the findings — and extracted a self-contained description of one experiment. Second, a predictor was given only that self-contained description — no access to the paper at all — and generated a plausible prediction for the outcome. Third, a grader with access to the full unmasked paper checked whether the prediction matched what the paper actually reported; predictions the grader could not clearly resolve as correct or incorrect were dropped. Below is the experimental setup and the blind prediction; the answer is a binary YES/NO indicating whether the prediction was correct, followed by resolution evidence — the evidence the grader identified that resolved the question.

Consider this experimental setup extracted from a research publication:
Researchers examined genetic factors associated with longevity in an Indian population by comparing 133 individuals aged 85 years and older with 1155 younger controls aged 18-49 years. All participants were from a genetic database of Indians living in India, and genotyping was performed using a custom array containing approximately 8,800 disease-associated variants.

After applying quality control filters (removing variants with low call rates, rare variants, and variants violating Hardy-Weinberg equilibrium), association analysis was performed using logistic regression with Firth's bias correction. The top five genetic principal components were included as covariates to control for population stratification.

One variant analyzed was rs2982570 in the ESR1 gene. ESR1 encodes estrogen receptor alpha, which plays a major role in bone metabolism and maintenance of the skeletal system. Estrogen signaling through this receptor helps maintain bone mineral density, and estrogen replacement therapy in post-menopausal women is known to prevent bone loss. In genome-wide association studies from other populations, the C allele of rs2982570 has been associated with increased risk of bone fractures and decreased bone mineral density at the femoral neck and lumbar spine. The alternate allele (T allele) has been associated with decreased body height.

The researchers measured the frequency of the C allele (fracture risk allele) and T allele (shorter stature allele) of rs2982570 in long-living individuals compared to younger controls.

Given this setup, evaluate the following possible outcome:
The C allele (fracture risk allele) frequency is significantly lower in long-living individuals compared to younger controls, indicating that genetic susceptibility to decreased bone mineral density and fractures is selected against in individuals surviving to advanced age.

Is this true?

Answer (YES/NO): YES